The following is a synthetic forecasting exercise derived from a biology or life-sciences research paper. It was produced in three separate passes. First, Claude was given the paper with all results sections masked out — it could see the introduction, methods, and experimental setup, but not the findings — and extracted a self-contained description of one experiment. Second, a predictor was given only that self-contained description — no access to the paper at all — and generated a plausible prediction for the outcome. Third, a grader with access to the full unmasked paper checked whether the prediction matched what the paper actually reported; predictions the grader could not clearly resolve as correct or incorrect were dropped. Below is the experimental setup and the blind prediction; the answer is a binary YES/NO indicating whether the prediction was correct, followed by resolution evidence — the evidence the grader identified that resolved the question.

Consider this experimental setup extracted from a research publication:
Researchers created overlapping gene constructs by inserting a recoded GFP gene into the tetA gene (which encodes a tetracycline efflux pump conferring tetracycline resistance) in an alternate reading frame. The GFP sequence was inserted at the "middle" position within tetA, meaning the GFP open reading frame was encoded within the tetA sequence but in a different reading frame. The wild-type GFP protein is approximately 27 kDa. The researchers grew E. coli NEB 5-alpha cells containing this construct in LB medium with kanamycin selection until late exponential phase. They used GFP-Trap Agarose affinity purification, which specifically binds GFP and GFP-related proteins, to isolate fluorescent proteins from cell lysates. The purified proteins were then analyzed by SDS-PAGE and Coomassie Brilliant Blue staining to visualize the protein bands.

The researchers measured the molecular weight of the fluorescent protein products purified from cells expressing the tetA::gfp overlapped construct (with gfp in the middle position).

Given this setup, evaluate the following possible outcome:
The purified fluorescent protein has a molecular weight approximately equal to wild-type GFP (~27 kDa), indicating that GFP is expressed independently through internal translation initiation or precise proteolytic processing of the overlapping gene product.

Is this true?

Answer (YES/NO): NO